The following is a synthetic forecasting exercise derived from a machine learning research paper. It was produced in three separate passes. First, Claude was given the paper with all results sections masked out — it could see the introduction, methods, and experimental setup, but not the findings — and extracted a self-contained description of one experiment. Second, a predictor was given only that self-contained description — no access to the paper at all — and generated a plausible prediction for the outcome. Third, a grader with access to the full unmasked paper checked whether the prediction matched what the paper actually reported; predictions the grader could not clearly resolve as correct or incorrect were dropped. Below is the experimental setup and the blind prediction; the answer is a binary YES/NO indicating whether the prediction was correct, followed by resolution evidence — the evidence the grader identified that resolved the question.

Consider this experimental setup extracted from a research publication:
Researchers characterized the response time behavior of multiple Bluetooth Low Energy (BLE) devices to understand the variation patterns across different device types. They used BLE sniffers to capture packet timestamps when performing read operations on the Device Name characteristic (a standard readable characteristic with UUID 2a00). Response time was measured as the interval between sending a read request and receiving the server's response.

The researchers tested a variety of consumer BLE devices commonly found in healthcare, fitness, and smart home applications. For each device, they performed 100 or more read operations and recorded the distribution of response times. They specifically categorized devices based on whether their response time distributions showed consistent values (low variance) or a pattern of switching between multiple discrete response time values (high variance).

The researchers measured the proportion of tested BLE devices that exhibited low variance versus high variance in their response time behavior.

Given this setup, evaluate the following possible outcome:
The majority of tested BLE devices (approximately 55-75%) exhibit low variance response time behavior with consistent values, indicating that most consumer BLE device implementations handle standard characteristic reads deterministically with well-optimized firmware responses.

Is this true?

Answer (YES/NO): YES